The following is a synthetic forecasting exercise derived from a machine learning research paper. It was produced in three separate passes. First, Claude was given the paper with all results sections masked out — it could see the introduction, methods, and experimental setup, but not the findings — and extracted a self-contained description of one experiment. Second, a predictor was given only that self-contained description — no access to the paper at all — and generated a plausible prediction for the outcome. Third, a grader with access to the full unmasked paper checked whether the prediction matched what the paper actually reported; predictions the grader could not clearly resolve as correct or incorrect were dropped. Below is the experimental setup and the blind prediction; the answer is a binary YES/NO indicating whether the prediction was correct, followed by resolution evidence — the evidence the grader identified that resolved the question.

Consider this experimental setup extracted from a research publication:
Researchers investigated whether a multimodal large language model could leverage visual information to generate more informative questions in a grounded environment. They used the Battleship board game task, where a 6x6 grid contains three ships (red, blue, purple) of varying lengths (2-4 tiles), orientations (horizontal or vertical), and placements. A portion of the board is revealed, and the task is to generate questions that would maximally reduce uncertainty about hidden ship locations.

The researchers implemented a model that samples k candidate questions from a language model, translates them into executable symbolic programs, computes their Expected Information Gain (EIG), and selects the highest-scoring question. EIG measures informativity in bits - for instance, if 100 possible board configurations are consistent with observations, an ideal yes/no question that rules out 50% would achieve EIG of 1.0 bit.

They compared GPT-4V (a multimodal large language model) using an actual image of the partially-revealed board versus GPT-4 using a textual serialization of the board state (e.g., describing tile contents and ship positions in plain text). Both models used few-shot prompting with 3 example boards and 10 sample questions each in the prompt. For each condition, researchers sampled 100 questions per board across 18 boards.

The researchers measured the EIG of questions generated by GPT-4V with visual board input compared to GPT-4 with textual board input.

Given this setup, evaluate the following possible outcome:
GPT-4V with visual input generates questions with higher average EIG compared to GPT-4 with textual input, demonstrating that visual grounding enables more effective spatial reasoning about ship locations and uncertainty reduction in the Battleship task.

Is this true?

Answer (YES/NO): NO